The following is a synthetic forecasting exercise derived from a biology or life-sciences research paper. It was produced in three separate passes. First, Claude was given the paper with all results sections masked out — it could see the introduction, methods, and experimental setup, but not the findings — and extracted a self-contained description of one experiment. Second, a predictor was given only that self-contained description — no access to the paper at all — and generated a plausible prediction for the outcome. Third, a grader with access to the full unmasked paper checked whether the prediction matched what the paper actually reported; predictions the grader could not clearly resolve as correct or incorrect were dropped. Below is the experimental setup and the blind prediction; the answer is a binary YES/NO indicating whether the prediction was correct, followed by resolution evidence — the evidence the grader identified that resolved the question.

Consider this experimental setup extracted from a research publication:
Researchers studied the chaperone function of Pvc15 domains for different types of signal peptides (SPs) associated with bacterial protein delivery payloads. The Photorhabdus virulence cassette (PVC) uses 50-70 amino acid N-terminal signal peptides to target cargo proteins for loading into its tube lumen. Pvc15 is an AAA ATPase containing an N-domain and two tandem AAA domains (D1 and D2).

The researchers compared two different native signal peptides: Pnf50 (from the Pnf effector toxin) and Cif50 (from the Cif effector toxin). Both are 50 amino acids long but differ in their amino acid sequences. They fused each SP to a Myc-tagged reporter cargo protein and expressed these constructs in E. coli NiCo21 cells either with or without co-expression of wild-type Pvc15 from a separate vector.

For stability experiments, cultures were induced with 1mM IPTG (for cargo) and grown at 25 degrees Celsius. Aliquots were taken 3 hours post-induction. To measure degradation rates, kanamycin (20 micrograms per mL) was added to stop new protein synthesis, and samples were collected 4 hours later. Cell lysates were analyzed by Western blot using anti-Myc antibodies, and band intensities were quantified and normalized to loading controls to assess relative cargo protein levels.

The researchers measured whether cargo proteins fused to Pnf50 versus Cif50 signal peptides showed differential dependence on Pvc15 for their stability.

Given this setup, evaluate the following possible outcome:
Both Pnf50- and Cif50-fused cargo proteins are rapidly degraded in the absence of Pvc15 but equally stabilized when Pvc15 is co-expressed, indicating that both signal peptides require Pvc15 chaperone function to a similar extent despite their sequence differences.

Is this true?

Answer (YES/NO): NO